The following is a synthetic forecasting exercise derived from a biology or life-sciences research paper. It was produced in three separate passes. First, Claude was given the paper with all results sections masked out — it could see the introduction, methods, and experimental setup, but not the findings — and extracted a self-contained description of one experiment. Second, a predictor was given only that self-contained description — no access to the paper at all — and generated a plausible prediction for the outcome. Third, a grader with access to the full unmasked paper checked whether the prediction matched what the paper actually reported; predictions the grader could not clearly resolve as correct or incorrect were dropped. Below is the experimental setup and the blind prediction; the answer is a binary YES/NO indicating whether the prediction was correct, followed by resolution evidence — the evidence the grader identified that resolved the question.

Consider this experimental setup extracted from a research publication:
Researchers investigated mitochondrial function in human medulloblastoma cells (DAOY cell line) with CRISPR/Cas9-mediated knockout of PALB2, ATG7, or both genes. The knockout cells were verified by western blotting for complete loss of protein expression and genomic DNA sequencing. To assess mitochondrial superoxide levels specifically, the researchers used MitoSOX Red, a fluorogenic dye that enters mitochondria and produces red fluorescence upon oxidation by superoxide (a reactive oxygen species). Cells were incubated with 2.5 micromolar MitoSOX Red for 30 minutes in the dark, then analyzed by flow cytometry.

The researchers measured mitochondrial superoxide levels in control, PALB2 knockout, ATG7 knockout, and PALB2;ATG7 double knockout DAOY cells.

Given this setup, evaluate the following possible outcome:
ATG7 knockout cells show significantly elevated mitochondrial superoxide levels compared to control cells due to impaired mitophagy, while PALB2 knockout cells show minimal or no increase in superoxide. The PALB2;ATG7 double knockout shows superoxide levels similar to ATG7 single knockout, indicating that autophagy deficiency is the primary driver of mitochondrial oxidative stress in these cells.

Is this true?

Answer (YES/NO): NO